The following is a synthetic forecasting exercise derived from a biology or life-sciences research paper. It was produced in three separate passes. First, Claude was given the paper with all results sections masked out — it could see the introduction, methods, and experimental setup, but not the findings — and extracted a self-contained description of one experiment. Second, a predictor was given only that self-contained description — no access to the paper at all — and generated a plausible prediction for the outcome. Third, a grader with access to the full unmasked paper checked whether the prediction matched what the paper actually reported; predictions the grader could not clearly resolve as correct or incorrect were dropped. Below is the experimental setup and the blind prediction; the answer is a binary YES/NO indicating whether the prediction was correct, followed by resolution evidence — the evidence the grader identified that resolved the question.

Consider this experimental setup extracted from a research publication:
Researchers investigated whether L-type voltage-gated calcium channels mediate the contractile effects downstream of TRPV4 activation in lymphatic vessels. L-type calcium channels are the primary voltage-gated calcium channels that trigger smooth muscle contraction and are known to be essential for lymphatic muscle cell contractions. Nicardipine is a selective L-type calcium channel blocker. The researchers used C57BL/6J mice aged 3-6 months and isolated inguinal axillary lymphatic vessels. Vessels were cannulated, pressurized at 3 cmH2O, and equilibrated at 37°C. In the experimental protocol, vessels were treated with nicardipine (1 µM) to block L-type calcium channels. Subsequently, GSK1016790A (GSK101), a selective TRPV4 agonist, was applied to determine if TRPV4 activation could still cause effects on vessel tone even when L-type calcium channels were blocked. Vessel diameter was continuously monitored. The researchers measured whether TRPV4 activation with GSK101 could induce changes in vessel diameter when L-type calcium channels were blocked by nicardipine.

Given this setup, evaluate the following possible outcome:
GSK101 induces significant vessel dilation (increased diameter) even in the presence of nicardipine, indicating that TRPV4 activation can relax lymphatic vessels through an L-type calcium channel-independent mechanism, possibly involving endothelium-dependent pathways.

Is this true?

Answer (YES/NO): NO